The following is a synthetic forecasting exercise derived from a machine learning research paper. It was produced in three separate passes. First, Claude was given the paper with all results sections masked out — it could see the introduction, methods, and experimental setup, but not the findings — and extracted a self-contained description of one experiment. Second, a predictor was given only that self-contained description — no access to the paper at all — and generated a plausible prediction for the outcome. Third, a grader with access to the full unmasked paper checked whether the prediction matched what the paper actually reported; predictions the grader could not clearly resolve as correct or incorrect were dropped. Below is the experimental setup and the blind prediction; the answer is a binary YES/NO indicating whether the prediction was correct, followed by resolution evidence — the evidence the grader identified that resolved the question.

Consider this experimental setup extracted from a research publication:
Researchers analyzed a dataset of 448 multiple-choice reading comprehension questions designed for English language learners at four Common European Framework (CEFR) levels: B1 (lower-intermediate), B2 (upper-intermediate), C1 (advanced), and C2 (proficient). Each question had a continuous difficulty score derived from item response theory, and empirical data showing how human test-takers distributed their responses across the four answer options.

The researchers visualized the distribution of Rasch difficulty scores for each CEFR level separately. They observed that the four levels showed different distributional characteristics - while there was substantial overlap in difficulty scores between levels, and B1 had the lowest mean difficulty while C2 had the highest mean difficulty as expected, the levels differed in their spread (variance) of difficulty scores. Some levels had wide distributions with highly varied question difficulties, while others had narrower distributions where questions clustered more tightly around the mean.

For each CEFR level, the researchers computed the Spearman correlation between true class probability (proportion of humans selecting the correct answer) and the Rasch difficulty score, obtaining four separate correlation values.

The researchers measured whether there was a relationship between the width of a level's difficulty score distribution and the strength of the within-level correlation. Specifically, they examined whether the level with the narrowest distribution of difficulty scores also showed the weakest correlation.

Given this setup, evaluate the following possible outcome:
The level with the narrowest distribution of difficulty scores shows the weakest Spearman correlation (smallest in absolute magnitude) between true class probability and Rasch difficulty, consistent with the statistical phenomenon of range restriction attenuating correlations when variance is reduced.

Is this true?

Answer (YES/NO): YES